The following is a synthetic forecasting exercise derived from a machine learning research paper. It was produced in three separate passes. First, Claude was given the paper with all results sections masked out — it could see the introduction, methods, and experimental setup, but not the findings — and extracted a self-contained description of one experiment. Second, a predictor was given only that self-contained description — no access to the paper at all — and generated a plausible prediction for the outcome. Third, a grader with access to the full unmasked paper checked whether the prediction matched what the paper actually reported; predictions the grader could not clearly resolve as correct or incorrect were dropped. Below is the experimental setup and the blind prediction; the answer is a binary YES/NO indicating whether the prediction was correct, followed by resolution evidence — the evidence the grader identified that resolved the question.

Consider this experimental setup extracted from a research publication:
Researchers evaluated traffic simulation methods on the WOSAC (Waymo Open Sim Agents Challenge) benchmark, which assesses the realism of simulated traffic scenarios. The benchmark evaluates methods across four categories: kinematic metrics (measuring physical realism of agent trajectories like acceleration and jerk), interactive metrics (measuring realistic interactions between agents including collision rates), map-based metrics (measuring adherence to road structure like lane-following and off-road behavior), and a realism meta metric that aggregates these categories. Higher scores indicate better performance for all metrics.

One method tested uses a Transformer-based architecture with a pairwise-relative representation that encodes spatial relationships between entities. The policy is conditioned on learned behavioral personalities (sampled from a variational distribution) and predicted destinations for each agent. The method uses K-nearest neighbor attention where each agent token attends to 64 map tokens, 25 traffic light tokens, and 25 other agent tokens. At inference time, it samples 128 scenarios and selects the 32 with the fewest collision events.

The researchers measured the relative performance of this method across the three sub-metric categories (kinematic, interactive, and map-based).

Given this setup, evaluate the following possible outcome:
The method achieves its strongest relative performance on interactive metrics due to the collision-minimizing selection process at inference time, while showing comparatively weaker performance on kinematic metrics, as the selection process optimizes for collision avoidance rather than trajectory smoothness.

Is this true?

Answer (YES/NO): NO